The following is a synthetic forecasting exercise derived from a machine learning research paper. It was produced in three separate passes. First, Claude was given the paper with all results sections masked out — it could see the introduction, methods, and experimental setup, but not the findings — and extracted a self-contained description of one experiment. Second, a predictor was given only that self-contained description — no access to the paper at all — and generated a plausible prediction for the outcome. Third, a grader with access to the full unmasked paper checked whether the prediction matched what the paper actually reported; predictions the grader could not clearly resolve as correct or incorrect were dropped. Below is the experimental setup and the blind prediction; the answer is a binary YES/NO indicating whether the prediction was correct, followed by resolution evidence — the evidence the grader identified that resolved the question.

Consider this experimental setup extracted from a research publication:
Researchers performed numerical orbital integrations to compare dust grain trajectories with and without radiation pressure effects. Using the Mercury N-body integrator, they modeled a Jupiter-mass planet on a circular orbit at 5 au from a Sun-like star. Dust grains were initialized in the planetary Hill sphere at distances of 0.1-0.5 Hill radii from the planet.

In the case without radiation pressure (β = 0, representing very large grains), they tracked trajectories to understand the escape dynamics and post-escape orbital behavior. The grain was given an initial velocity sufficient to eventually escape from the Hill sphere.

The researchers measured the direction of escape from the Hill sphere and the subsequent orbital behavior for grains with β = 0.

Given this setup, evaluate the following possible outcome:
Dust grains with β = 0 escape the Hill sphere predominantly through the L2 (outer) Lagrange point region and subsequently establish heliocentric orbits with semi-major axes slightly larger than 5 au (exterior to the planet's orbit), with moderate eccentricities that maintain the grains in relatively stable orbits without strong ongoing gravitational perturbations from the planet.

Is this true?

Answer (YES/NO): NO